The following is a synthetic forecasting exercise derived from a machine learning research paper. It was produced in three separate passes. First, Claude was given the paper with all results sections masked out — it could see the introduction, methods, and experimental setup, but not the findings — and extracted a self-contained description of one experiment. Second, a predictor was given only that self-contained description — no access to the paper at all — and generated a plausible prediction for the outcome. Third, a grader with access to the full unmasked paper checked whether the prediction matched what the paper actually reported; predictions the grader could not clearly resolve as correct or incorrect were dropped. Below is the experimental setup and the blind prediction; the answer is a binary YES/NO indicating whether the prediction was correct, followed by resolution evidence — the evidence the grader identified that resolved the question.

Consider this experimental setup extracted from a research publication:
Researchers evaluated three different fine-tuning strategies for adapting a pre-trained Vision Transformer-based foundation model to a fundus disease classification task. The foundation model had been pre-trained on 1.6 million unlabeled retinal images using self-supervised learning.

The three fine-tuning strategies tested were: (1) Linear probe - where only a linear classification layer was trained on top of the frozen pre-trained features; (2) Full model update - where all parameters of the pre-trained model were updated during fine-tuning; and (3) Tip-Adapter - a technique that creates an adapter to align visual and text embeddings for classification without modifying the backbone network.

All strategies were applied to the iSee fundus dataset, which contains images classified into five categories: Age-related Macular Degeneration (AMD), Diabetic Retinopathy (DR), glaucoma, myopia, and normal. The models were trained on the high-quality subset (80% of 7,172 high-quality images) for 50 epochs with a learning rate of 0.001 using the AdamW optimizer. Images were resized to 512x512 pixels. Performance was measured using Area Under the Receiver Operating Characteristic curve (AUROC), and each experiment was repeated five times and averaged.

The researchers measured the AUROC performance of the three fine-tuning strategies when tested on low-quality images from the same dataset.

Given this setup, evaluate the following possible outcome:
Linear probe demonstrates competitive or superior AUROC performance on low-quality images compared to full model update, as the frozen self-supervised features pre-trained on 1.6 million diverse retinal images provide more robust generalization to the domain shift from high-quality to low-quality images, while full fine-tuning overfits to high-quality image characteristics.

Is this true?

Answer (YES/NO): NO